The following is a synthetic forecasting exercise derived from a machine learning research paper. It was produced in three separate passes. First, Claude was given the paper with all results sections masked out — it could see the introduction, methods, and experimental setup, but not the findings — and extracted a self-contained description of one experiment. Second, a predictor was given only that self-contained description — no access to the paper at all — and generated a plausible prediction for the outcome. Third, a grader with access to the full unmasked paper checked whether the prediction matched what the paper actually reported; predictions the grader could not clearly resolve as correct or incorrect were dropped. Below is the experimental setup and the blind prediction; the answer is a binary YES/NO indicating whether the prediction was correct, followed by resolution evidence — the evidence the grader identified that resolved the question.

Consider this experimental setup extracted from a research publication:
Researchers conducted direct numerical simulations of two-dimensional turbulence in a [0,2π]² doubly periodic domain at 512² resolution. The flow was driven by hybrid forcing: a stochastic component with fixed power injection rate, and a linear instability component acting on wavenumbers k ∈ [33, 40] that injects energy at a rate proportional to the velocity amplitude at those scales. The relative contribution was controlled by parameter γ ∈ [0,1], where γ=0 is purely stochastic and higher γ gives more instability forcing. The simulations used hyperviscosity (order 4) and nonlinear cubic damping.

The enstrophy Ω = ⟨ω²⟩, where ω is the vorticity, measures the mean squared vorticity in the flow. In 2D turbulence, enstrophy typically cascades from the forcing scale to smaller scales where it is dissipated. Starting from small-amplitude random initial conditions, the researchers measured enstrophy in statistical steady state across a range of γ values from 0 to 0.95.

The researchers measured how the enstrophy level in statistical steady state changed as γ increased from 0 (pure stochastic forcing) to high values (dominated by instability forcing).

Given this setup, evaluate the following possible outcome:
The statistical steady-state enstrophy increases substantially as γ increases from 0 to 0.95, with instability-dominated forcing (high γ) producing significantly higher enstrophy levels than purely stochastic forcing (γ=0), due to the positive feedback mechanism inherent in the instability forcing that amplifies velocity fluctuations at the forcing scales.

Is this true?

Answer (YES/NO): YES